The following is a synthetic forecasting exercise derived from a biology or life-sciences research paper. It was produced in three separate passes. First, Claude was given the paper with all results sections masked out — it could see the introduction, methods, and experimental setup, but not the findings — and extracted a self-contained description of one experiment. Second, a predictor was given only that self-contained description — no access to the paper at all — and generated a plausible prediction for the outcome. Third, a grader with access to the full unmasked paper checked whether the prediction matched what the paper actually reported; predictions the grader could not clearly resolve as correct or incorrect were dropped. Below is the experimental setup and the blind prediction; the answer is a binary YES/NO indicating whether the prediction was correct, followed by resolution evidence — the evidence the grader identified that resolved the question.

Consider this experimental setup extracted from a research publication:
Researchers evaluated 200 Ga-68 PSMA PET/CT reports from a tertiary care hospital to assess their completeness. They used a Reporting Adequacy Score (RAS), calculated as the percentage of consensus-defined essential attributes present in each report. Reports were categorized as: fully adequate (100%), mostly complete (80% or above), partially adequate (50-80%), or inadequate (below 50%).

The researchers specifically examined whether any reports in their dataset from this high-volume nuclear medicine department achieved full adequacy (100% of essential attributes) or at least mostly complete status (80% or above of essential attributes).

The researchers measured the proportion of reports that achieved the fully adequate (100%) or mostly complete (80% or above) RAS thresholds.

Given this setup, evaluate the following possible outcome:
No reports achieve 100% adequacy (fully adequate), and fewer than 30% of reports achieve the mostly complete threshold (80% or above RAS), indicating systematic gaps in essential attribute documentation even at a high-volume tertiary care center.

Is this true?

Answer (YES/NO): YES